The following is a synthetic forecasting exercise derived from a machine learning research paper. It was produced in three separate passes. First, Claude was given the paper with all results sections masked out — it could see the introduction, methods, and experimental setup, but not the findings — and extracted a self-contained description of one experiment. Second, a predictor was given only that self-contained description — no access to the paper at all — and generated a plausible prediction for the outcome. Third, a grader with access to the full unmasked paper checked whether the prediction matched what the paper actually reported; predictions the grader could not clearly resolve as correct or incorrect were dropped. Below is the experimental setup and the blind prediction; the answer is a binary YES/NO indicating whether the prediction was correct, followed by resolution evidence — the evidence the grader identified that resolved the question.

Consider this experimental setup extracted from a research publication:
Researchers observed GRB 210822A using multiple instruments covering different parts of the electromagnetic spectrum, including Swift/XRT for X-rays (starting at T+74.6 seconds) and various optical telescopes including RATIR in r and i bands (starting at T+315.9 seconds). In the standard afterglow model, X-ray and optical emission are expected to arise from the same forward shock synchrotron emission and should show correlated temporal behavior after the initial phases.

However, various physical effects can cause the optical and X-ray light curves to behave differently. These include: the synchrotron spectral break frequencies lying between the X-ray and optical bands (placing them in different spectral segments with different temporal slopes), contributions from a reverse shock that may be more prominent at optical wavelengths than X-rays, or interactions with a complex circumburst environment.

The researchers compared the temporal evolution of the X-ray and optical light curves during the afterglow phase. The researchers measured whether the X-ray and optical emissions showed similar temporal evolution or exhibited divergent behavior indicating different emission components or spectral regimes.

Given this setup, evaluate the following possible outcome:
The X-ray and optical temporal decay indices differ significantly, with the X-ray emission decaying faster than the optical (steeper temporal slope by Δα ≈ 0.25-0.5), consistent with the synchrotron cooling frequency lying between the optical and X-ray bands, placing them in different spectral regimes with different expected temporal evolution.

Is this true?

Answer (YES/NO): NO